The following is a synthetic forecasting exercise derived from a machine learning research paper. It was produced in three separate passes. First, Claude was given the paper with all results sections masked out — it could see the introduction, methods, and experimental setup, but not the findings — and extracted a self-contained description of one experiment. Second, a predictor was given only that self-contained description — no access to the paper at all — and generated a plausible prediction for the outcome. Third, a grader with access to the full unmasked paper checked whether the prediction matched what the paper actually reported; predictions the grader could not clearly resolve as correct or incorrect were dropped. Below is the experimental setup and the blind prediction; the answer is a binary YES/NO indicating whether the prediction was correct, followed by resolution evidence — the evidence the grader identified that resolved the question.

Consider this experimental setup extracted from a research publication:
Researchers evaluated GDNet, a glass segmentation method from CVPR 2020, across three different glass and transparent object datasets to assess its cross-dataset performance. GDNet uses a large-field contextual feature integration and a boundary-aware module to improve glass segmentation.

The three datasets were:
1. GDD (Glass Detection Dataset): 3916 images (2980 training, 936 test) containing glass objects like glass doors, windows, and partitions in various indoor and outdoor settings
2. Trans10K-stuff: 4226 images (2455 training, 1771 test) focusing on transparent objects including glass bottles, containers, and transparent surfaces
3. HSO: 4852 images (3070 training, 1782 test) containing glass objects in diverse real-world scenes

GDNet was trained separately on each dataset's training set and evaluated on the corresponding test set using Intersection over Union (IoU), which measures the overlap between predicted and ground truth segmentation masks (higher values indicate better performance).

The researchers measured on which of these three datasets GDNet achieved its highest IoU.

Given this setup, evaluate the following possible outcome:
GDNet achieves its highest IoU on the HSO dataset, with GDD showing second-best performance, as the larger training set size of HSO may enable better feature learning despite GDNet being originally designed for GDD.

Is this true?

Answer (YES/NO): NO